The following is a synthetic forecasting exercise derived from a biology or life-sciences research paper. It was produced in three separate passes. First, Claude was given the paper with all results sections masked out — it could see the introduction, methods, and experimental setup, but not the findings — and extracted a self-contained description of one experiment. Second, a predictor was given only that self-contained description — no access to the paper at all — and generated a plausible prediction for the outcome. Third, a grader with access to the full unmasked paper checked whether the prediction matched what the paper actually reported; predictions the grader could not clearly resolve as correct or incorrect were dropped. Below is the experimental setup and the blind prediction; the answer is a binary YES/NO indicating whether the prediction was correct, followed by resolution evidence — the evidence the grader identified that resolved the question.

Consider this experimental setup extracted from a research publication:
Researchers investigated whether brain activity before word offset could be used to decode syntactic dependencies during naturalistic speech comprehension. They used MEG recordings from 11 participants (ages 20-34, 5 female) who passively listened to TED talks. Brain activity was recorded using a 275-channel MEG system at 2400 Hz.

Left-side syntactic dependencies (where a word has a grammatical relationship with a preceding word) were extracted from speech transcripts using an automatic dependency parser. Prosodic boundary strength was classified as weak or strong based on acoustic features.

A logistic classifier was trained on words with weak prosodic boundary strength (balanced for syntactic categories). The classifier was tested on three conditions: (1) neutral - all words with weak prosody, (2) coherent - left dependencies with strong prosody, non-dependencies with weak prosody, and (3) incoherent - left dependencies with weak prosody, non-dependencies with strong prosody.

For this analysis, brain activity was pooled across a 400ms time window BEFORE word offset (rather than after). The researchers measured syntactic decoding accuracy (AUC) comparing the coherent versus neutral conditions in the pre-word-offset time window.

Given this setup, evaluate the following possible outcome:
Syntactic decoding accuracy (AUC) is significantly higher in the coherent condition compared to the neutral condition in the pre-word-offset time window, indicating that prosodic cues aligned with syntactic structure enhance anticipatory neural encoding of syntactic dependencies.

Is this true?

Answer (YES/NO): YES